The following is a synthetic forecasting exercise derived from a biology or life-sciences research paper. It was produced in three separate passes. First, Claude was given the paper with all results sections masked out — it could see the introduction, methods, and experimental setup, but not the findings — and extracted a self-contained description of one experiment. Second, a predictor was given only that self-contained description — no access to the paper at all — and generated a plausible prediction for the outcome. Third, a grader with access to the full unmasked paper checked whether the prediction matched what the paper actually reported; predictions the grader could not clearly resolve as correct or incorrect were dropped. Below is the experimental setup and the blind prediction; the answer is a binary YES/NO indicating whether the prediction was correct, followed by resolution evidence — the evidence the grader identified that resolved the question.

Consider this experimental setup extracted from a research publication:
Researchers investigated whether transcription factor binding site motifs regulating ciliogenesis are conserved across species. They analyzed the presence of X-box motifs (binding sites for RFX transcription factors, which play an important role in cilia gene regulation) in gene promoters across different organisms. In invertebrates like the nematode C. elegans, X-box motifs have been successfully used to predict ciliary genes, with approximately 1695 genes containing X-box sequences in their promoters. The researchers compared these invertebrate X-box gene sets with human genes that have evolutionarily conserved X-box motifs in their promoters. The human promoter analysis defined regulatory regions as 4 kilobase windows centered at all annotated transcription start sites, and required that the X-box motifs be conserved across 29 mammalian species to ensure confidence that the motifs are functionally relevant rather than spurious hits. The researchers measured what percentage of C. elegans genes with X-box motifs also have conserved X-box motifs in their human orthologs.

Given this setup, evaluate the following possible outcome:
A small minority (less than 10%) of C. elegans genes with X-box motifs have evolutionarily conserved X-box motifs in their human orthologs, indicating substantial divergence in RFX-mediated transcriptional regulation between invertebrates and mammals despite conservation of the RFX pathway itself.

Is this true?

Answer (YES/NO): NO